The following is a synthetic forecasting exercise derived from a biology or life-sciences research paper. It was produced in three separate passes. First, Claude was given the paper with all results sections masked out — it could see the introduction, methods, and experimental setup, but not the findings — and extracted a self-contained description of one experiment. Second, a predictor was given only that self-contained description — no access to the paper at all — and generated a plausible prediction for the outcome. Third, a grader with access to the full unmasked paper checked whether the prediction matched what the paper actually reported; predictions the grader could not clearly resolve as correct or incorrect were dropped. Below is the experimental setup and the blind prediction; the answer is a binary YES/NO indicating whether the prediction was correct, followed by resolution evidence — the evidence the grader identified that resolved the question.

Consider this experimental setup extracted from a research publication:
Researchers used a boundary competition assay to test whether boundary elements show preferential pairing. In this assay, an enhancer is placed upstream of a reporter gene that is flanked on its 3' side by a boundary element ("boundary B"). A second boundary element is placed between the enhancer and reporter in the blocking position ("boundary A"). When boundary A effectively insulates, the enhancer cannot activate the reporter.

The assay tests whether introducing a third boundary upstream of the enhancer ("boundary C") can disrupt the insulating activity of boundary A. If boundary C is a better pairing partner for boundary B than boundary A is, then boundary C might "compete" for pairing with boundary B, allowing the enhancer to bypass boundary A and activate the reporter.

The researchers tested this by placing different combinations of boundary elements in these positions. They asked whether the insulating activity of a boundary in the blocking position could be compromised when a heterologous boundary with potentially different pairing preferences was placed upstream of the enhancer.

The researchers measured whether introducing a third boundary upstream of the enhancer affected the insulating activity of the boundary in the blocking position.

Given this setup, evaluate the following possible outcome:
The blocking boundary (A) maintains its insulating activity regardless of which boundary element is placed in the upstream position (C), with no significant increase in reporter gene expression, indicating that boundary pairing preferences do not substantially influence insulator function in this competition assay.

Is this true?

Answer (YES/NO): NO